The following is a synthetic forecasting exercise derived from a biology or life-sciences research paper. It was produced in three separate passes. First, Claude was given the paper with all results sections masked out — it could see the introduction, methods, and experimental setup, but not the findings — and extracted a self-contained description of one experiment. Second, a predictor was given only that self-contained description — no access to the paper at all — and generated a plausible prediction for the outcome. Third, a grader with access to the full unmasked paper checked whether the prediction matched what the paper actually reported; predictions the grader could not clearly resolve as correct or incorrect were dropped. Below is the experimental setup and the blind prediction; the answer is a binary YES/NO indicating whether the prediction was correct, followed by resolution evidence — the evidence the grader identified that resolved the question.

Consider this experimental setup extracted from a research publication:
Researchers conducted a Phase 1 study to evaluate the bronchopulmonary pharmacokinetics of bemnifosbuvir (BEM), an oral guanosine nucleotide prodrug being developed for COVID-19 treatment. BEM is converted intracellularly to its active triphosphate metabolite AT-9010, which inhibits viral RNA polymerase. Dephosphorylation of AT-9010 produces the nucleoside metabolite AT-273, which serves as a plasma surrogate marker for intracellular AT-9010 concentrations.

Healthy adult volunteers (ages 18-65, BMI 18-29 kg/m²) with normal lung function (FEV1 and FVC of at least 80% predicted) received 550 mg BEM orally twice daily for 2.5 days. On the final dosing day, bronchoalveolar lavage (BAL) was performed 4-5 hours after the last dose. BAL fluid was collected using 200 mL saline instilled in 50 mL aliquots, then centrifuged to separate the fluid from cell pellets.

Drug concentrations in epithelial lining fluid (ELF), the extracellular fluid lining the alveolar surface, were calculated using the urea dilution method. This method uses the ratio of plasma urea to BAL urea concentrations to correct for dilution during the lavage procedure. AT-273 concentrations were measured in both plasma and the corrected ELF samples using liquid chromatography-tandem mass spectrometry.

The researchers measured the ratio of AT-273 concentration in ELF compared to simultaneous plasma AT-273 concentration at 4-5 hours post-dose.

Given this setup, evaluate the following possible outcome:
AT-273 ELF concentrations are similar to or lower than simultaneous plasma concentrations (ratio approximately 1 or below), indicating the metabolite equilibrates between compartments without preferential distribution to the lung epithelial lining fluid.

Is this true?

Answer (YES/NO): YES